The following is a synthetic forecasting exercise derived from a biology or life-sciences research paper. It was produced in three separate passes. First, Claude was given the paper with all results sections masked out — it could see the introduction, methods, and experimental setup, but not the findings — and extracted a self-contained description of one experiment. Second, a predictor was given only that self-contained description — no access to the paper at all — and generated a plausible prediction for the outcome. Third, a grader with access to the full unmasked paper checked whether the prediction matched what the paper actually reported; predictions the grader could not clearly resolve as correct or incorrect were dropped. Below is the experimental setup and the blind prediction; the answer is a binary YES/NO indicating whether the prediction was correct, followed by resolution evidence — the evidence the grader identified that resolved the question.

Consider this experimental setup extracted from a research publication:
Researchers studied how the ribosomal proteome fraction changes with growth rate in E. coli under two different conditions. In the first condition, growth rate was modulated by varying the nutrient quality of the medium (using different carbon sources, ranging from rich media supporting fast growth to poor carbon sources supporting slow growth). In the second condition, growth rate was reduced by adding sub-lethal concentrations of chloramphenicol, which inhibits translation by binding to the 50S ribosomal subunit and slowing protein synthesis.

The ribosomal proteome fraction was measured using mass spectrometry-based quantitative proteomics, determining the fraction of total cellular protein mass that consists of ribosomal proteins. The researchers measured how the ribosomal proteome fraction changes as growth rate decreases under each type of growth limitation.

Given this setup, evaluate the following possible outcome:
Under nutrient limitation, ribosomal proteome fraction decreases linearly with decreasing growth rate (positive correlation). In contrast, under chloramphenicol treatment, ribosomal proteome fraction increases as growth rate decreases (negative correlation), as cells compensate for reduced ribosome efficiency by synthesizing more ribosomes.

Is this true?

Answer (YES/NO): YES